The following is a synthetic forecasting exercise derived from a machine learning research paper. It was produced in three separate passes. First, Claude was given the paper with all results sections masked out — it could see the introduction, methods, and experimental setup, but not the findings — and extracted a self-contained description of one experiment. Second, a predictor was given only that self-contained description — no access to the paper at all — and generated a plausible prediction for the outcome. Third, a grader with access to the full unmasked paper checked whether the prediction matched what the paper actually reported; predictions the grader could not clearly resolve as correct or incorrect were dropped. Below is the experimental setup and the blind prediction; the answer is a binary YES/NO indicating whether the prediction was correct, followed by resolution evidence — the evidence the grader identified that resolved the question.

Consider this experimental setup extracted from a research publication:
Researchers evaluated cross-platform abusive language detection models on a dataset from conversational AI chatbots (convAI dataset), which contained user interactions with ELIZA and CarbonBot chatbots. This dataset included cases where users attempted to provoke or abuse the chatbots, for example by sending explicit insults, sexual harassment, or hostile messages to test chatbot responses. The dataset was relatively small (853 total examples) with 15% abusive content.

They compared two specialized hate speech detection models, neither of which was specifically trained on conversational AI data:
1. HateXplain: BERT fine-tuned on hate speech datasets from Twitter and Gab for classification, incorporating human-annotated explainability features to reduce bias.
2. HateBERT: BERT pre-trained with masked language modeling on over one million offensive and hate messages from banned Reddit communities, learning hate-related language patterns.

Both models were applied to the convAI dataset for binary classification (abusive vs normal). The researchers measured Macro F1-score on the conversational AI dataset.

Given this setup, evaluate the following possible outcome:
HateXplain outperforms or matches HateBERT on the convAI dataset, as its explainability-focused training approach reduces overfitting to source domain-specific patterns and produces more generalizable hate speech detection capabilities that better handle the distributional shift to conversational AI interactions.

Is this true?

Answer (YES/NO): NO